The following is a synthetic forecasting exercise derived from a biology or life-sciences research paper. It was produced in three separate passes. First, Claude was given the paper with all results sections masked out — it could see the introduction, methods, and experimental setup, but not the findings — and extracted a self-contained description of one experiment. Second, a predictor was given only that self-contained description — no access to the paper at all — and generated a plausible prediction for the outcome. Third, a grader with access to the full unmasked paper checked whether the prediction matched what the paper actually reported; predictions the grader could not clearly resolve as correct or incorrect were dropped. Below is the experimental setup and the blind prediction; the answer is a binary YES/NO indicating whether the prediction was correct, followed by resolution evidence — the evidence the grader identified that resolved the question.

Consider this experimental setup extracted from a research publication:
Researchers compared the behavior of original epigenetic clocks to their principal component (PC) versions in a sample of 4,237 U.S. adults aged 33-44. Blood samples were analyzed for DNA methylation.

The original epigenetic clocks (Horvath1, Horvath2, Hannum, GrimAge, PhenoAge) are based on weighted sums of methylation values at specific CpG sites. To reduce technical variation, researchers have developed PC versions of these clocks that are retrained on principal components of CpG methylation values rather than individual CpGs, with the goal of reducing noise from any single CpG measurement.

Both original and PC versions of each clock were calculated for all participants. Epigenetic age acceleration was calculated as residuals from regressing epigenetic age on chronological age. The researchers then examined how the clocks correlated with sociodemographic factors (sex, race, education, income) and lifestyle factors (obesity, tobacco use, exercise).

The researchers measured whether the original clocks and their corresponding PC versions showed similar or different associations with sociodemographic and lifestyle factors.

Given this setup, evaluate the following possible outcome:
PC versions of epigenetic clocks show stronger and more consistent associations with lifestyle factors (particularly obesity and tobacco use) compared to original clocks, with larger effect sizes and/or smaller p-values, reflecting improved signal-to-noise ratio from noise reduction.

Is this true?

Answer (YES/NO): NO